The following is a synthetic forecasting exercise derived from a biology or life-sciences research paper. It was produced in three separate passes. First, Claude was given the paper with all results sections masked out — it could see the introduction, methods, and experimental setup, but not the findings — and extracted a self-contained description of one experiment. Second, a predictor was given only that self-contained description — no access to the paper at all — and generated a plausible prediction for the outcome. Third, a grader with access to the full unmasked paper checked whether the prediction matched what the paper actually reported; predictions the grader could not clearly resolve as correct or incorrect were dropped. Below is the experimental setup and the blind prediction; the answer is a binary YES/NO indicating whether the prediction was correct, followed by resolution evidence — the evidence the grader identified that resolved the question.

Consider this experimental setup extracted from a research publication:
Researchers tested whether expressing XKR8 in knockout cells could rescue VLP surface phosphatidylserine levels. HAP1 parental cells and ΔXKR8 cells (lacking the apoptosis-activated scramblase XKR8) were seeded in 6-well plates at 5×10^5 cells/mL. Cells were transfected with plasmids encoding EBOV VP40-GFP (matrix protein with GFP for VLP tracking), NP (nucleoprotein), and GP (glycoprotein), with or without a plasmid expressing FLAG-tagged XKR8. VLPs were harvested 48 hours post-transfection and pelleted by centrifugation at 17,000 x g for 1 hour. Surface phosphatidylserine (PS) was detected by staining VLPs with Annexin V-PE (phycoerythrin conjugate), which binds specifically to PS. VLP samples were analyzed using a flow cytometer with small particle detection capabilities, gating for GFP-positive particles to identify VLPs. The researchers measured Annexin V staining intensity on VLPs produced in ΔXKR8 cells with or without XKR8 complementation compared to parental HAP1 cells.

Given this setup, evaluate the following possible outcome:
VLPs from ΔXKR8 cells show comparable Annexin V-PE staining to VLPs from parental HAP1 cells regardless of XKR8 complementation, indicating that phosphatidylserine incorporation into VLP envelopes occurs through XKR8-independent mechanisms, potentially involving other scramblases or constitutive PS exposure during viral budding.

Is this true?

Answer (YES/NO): NO